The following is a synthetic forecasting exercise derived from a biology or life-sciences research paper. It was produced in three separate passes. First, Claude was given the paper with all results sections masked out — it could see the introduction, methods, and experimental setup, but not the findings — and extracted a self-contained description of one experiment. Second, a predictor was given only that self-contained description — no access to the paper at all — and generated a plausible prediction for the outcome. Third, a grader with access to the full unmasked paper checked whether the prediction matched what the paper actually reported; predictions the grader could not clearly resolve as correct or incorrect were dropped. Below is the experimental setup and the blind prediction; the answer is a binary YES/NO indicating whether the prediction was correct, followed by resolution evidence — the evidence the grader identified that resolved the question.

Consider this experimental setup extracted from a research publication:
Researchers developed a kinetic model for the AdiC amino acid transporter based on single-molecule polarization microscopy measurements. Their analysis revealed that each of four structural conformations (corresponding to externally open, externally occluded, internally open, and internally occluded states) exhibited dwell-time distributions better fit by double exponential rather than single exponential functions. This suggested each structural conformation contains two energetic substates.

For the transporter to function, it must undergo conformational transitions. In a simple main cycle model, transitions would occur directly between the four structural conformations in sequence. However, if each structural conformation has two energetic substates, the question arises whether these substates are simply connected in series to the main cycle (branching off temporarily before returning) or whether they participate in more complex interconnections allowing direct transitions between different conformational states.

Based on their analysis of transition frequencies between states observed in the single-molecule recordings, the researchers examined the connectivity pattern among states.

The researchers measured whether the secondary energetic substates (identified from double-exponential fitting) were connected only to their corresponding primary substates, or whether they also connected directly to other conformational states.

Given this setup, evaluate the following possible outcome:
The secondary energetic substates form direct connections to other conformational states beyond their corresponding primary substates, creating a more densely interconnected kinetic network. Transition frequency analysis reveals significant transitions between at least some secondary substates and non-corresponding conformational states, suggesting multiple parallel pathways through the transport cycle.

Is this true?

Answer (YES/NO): NO